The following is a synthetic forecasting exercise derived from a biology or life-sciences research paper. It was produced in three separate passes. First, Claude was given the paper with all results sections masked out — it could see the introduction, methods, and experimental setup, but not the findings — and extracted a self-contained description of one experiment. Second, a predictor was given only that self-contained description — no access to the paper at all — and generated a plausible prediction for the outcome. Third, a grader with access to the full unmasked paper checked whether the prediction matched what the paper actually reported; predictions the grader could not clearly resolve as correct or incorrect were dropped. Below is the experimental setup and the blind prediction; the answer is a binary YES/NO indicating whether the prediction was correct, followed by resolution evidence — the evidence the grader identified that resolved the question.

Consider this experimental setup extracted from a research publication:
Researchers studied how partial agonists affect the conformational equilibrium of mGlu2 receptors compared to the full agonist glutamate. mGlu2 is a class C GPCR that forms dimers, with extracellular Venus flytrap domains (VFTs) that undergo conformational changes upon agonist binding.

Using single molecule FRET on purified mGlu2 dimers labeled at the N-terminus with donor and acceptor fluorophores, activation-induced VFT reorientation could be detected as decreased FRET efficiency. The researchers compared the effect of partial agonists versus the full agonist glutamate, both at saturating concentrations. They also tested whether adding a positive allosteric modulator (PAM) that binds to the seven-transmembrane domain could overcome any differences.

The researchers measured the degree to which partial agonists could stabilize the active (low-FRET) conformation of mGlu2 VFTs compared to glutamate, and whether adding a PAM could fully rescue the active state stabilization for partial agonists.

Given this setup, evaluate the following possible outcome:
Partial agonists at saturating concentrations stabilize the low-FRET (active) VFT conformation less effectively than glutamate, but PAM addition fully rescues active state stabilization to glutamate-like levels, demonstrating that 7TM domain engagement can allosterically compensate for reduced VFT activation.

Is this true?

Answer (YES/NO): NO